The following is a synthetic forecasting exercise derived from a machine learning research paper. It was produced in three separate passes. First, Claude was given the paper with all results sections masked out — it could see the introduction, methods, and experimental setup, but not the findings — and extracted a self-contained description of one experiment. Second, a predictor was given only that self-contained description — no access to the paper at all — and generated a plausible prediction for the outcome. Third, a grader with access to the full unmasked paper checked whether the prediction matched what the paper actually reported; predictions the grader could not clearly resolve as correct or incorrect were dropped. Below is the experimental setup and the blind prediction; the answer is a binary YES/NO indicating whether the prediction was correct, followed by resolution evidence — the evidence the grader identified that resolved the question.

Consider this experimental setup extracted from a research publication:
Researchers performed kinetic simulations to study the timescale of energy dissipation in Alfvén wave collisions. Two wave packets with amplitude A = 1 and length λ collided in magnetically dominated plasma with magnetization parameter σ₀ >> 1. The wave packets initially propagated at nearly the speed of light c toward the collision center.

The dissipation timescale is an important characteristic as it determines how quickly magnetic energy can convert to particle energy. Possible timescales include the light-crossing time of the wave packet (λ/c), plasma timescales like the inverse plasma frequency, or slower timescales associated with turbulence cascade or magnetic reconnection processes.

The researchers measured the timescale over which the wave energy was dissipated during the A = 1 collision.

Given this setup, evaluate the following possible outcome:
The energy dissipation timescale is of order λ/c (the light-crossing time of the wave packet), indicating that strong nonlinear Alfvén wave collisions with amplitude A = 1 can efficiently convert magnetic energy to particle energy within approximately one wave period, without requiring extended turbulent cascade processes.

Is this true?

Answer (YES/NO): YES